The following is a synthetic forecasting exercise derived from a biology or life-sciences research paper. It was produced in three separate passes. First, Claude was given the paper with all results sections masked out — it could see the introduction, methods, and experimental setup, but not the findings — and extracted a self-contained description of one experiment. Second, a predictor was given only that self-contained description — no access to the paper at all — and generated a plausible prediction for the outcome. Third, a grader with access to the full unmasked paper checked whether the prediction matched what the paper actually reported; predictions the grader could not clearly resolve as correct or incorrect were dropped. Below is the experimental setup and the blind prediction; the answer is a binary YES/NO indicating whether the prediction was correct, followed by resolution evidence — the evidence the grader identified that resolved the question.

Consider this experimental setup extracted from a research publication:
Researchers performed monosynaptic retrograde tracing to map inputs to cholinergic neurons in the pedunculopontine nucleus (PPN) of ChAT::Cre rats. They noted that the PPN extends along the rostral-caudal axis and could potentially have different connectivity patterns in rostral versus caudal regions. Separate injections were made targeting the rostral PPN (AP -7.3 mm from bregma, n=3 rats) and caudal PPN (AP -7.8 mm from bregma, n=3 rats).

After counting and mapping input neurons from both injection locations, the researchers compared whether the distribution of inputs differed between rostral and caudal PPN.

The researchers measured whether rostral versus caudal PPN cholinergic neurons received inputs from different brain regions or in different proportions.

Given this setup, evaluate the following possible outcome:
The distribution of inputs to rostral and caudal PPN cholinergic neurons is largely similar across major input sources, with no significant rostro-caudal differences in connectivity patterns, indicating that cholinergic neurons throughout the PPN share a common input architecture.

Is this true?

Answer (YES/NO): YES